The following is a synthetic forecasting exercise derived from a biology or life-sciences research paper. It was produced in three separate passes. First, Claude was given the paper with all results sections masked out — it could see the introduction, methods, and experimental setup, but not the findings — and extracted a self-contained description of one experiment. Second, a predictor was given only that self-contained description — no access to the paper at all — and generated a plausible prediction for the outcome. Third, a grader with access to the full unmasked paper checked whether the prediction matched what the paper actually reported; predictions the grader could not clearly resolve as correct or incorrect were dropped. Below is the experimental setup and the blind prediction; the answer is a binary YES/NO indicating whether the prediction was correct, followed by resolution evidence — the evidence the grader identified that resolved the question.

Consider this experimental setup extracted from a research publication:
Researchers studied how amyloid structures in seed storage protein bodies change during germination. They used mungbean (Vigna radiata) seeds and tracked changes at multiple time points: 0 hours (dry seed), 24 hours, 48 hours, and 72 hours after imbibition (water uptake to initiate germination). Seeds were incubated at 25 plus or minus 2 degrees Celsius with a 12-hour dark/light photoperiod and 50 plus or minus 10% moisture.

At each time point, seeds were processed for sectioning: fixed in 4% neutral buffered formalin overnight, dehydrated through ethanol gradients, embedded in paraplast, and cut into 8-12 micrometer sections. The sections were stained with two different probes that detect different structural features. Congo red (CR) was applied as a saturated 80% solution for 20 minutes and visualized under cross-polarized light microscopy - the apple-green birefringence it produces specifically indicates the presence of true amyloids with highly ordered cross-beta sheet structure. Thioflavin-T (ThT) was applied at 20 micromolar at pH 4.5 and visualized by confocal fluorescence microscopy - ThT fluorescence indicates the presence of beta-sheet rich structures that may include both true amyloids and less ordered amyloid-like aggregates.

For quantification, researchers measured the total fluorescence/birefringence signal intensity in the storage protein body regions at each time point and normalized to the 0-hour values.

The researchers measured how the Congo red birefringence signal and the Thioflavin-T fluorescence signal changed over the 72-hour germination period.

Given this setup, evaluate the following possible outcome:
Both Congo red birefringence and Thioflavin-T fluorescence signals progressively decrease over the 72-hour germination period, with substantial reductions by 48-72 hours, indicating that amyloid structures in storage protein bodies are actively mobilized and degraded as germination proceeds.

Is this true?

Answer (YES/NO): NO